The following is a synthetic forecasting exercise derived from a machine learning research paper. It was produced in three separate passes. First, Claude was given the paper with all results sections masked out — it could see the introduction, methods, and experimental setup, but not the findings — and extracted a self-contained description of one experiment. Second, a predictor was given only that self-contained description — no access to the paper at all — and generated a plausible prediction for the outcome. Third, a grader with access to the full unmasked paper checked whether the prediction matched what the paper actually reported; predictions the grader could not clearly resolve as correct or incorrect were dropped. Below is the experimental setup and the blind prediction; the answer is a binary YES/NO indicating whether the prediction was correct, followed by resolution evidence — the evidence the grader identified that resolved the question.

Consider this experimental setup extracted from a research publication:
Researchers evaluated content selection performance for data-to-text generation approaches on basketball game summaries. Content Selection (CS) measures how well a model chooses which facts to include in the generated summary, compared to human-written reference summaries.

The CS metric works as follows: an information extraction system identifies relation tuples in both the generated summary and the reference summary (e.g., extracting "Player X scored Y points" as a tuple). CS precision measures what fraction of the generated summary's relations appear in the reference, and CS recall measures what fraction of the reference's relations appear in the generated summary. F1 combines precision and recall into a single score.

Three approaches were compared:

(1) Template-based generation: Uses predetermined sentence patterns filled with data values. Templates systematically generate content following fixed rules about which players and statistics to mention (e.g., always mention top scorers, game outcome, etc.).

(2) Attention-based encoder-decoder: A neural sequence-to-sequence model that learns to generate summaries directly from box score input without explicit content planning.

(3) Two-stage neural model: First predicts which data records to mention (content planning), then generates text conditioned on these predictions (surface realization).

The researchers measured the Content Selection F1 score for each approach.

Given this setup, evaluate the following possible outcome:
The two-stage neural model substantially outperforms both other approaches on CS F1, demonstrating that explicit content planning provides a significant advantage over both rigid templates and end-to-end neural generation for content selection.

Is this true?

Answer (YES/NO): NO